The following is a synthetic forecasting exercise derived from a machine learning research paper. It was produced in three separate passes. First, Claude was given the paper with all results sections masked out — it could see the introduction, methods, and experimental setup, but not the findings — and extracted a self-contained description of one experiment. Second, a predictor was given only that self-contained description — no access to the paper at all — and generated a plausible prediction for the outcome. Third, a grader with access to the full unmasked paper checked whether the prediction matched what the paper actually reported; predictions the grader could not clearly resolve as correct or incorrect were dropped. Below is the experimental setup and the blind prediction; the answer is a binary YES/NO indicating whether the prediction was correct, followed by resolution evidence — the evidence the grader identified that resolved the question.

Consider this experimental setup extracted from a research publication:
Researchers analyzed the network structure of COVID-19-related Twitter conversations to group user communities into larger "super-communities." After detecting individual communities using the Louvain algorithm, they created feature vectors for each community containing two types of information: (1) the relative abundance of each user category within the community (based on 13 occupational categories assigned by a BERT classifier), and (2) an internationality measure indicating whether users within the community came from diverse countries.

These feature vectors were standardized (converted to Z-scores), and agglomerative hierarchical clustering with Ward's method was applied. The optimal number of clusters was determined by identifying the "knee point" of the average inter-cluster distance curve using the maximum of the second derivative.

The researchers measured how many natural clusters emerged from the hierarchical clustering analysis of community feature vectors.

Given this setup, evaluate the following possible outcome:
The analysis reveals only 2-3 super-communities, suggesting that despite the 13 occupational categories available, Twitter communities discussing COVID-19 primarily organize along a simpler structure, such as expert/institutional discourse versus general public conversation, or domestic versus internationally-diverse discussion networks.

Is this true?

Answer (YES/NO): YES